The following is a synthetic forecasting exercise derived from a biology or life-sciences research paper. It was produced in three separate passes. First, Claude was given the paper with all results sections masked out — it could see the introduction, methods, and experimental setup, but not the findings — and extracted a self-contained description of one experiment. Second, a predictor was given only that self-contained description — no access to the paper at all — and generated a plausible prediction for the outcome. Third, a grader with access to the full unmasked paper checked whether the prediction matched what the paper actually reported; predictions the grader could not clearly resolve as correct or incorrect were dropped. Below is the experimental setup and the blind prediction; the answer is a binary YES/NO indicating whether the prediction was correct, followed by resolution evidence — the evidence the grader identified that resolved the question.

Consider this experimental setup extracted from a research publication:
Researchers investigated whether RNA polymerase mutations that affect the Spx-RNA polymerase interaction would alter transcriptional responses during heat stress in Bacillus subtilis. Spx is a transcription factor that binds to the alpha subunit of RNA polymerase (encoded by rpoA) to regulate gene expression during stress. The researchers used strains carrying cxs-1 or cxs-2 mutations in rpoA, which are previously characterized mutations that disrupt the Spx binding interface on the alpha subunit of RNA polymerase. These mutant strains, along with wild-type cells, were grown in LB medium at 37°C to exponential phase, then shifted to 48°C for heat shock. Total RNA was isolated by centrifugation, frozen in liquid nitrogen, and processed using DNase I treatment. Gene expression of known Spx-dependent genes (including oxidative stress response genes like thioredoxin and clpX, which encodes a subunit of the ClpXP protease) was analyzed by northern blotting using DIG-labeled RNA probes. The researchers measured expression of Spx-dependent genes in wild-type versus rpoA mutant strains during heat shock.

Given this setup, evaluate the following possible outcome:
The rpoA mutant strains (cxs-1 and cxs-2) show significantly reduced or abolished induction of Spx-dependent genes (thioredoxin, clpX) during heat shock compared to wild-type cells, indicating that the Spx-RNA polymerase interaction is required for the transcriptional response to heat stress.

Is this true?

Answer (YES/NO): NO